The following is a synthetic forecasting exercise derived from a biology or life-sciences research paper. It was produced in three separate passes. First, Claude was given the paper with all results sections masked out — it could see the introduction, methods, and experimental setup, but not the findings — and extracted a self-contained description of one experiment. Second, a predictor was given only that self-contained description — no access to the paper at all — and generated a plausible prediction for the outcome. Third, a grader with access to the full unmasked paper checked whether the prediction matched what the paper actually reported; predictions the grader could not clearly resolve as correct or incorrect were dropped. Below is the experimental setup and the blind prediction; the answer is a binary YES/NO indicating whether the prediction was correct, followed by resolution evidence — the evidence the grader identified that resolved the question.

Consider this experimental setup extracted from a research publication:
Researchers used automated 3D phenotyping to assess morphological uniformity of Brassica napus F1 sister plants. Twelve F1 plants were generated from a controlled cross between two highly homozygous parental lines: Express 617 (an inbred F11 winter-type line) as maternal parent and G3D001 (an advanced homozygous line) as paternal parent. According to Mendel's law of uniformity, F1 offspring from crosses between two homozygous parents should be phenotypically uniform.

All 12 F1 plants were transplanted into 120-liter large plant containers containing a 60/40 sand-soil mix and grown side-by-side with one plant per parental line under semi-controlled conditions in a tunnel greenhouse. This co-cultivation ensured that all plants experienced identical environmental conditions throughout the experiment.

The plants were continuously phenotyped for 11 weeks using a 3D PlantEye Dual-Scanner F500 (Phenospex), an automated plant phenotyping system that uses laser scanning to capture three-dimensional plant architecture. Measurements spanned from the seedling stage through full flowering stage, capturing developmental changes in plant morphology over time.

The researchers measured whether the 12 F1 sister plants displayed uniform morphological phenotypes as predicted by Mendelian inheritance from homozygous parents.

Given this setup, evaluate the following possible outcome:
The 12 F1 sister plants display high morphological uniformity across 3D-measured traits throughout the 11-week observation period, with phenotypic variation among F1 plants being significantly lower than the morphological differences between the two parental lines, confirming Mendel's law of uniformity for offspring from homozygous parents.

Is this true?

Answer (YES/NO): NO